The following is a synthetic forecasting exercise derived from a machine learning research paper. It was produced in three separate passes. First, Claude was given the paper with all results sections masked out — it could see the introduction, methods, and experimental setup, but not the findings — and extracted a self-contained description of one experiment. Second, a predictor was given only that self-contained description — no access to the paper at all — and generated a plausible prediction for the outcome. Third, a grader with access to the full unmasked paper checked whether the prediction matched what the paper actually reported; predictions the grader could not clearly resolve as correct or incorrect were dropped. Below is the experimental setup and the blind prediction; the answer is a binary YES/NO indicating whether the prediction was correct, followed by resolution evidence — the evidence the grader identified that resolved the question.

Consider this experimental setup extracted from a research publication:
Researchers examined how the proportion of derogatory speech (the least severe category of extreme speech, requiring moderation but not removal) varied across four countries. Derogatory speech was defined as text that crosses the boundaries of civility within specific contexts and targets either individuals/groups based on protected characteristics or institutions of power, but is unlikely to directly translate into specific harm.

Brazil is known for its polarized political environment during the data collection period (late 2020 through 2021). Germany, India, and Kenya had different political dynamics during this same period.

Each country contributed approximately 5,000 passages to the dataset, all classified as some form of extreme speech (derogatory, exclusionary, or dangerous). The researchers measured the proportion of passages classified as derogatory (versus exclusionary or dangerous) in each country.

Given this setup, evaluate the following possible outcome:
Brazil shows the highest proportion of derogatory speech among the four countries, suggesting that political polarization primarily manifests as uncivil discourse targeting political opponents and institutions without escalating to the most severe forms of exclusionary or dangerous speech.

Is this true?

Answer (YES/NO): YES